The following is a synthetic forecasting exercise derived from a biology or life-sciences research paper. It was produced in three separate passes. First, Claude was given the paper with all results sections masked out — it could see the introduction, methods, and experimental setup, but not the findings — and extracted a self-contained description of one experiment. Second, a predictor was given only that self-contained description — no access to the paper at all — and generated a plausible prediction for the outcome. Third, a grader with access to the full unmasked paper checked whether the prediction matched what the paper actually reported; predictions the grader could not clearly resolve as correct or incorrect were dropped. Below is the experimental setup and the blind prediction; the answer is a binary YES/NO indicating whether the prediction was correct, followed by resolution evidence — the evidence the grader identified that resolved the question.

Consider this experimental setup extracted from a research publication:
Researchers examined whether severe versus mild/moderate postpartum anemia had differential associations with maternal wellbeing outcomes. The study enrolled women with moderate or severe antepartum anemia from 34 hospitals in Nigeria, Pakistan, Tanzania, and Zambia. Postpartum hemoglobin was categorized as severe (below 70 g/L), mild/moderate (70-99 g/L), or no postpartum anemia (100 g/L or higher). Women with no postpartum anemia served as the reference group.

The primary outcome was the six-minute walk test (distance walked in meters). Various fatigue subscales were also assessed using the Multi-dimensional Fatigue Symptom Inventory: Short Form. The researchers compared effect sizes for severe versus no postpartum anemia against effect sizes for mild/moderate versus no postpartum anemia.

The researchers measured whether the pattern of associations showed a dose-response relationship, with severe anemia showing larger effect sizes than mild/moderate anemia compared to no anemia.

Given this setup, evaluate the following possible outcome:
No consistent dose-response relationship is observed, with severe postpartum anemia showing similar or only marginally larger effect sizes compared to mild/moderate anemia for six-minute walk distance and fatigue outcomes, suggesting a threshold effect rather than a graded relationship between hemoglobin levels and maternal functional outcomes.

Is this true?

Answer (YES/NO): NO